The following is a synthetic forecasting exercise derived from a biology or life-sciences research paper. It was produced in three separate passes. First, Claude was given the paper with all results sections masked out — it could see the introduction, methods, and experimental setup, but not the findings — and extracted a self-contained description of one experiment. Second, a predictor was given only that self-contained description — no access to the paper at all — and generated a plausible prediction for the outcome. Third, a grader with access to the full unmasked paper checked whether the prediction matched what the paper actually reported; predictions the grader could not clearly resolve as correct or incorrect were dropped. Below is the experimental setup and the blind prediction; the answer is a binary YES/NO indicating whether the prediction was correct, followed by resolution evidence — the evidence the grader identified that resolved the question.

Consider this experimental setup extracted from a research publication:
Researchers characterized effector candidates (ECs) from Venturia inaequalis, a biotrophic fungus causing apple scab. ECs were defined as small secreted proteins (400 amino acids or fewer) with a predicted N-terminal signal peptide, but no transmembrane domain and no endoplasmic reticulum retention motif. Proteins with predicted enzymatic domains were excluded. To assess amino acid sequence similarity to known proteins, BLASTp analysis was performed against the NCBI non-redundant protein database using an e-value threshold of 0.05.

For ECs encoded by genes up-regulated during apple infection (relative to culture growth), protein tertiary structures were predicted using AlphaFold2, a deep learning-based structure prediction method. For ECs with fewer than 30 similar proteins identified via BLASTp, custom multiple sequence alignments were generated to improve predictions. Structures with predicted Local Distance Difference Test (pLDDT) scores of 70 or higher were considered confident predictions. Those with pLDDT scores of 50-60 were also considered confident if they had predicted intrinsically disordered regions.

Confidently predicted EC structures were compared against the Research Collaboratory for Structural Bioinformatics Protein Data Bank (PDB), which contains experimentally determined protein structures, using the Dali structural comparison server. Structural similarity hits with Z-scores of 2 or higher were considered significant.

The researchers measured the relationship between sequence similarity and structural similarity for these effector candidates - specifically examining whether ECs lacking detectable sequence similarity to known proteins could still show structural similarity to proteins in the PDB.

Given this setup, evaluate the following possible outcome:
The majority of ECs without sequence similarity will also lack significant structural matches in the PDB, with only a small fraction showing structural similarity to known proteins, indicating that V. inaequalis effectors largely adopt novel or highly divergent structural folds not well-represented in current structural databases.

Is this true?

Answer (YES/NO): NO